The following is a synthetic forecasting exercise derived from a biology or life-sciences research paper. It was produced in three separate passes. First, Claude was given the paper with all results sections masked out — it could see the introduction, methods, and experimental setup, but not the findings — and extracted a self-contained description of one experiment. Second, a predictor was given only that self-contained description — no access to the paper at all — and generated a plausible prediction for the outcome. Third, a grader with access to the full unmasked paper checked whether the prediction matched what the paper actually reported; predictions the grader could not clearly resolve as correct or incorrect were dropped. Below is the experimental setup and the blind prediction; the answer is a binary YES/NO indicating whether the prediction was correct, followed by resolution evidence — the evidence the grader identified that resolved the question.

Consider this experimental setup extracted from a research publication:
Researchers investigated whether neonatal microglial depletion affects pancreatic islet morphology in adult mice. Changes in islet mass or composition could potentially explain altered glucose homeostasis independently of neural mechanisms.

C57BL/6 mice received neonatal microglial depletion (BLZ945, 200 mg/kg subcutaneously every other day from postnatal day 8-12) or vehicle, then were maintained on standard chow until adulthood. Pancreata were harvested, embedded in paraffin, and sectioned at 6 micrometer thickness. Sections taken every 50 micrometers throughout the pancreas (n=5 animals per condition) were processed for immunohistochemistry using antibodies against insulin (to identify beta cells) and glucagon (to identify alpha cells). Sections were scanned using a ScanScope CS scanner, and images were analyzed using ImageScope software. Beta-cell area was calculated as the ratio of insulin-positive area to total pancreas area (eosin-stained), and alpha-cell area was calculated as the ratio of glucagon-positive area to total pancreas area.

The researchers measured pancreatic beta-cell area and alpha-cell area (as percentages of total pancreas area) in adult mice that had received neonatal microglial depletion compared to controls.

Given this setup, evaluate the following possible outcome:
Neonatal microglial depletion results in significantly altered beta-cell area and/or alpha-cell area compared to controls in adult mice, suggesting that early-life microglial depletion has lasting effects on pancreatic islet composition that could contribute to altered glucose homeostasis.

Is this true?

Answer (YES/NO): NO